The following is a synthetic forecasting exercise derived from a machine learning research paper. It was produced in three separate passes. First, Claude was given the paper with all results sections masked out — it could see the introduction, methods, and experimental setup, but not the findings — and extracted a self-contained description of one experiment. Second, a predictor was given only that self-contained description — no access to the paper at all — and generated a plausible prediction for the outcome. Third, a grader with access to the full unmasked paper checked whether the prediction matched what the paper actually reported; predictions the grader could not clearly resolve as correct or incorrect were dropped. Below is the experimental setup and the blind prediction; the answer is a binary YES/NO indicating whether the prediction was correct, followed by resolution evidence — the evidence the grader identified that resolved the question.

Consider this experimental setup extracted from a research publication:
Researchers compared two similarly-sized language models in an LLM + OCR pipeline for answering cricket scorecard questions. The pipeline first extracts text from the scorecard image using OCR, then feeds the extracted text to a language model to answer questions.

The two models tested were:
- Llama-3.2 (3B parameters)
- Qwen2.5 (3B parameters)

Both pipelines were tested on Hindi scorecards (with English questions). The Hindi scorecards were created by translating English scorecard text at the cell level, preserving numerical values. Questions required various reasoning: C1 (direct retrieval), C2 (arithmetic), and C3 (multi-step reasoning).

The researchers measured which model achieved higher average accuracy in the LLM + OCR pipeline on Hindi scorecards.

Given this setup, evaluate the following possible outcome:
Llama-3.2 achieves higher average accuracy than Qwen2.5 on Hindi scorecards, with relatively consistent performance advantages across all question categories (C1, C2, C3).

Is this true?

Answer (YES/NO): NO